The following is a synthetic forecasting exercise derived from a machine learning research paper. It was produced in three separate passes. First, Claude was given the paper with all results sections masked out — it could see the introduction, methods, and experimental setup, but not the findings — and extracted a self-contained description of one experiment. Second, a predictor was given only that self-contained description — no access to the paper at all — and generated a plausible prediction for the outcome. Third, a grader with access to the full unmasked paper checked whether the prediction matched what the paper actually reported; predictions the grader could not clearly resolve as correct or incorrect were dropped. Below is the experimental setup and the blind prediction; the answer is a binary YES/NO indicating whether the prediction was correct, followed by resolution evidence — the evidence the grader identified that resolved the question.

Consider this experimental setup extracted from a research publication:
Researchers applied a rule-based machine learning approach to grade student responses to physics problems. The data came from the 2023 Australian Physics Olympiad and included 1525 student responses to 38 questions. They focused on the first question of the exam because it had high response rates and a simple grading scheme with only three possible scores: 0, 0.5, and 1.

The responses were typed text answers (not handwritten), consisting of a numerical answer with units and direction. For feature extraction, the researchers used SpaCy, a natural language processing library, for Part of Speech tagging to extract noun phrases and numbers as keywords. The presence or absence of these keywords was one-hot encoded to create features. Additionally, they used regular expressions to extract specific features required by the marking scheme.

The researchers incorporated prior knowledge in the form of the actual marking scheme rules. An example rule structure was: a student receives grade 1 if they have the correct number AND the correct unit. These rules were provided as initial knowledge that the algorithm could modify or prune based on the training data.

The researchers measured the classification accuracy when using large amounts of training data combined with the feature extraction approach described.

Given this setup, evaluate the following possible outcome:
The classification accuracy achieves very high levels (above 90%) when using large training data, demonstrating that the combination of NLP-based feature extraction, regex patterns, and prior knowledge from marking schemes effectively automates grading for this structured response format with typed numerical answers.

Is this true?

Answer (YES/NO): YES